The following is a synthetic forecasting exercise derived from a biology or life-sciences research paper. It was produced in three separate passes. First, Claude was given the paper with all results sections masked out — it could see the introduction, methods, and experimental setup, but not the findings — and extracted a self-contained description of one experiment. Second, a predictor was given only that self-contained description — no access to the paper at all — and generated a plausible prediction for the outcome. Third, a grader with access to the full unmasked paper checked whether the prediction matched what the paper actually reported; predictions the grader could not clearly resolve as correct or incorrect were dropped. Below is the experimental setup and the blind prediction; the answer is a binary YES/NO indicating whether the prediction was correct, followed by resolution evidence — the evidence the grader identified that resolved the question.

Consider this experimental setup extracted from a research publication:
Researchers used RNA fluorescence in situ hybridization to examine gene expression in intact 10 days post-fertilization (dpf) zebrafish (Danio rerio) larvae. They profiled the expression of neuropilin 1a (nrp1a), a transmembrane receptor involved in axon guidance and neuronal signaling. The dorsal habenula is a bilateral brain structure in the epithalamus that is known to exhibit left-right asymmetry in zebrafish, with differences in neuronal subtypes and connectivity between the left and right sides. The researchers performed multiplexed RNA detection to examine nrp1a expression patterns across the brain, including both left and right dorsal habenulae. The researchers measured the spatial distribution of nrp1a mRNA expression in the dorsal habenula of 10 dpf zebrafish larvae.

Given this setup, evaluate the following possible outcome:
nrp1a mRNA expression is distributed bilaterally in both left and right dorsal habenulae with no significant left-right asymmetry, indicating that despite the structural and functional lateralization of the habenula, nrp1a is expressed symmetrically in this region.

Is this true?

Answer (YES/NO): NO